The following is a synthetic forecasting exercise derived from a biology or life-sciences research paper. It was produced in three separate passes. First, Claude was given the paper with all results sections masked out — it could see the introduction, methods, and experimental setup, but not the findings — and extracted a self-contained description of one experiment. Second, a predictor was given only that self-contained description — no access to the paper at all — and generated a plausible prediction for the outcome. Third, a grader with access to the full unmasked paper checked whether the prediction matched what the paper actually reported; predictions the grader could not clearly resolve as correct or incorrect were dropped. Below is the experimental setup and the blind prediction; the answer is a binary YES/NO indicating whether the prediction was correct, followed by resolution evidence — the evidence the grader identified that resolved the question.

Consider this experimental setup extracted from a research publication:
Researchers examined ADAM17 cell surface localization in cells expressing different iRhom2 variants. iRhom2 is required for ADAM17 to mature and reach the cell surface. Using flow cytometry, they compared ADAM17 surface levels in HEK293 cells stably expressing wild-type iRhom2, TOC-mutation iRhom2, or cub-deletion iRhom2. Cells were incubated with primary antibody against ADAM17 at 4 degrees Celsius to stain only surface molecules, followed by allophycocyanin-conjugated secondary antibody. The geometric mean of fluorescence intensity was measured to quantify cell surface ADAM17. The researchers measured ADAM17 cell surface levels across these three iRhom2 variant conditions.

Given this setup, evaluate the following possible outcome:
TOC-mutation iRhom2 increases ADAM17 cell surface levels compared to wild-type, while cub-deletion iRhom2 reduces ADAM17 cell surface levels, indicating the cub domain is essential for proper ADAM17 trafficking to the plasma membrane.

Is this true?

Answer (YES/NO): NO